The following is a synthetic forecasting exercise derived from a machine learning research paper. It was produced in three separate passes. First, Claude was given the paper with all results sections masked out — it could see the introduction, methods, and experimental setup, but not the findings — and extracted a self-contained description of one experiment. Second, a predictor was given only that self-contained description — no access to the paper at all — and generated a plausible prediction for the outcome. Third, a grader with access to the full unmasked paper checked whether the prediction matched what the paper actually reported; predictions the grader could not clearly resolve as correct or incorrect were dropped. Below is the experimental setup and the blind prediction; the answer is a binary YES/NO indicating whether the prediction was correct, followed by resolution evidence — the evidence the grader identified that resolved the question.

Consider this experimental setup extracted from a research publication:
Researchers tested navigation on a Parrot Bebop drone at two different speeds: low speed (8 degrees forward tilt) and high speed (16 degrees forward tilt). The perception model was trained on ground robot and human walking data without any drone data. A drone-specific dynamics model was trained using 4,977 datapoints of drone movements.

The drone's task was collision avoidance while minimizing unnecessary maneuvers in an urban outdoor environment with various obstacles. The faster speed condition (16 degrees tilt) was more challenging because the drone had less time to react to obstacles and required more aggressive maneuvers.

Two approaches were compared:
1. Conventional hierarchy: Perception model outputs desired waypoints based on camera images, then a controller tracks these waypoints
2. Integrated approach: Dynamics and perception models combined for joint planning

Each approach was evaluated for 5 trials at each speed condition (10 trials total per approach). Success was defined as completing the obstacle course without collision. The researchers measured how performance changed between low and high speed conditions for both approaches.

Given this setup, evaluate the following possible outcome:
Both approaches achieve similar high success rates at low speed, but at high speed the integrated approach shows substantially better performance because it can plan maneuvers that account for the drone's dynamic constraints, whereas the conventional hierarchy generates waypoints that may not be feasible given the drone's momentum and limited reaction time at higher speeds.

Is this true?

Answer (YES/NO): YES